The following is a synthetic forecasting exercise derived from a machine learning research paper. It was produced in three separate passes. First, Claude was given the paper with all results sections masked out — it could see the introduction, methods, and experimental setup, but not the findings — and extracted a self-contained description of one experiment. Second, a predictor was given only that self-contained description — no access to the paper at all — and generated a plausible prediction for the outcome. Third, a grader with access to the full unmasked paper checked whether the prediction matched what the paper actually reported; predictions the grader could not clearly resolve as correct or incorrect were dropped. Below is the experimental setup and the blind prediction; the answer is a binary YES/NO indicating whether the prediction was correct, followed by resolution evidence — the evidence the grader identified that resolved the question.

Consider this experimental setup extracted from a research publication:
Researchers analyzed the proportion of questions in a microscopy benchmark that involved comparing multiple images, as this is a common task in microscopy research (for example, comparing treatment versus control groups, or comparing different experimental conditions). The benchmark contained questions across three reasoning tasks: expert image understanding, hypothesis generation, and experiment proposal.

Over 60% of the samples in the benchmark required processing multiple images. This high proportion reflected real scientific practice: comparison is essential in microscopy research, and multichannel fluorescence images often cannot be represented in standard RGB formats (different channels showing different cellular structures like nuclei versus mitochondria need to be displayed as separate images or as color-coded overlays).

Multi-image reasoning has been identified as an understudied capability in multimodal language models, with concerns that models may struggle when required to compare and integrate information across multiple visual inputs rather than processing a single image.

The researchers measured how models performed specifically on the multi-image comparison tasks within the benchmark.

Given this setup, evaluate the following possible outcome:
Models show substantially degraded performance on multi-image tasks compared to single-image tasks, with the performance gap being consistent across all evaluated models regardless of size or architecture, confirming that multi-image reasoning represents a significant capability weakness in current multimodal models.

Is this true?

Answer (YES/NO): NO